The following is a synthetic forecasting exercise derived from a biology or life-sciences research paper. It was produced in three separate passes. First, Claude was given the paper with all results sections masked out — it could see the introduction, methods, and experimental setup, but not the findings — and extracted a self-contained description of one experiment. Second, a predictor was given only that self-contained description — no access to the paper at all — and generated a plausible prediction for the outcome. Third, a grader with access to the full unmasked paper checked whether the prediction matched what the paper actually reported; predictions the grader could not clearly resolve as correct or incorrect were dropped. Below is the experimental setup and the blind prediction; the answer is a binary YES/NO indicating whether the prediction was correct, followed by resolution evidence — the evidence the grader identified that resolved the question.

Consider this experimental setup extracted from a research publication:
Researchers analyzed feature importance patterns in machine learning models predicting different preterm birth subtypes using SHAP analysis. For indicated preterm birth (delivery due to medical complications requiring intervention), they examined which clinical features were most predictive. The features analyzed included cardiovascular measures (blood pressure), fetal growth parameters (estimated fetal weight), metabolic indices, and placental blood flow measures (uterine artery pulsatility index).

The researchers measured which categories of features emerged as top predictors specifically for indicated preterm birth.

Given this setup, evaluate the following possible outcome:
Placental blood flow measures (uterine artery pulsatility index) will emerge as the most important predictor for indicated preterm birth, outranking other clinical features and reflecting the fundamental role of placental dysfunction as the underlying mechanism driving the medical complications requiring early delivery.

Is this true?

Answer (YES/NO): NO